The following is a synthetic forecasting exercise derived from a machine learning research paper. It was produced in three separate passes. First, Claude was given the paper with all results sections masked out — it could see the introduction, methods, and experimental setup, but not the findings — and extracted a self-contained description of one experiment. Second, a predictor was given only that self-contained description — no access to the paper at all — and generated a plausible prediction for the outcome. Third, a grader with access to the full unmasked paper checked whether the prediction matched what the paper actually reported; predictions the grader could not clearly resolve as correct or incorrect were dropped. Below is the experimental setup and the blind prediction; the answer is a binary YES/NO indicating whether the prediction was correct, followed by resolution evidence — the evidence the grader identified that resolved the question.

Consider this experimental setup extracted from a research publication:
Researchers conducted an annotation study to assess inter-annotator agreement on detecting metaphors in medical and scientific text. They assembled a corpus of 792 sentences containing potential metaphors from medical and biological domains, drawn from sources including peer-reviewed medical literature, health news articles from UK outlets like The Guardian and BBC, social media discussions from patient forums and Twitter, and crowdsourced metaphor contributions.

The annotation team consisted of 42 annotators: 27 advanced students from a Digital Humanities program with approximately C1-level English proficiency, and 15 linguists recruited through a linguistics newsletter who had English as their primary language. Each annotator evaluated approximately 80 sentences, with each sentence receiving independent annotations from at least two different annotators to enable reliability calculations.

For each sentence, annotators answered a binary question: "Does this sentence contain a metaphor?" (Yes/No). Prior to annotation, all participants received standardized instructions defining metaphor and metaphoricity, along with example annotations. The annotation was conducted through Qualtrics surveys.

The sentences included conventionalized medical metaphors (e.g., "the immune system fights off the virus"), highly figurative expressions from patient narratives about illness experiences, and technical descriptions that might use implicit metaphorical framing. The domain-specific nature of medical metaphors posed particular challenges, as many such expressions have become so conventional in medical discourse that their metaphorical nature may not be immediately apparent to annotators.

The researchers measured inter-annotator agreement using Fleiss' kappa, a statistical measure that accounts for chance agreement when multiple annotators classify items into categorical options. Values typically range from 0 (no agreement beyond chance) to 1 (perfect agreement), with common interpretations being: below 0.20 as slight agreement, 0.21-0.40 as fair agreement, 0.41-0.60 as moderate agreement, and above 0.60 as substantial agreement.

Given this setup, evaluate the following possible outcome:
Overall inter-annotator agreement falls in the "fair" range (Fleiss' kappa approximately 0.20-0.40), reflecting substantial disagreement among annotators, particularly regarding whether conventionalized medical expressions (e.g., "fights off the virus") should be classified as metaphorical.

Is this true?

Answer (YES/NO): YES